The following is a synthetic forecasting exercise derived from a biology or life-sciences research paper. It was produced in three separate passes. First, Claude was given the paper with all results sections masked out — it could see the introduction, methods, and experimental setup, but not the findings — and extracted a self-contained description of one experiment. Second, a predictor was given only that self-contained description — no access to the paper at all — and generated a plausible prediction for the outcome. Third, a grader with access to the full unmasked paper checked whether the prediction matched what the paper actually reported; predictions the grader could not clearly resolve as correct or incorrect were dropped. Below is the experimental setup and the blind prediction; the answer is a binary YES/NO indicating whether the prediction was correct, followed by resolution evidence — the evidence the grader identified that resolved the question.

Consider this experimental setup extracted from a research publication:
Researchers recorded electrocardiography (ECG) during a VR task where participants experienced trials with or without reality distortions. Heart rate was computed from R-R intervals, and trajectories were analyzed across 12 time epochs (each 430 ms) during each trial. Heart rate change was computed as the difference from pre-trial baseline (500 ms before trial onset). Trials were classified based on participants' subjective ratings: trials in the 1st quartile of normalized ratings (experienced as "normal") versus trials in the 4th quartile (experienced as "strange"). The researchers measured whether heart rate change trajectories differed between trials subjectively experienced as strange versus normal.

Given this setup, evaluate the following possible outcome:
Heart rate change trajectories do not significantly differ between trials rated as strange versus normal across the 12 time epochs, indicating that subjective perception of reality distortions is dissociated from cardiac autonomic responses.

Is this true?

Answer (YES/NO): NO